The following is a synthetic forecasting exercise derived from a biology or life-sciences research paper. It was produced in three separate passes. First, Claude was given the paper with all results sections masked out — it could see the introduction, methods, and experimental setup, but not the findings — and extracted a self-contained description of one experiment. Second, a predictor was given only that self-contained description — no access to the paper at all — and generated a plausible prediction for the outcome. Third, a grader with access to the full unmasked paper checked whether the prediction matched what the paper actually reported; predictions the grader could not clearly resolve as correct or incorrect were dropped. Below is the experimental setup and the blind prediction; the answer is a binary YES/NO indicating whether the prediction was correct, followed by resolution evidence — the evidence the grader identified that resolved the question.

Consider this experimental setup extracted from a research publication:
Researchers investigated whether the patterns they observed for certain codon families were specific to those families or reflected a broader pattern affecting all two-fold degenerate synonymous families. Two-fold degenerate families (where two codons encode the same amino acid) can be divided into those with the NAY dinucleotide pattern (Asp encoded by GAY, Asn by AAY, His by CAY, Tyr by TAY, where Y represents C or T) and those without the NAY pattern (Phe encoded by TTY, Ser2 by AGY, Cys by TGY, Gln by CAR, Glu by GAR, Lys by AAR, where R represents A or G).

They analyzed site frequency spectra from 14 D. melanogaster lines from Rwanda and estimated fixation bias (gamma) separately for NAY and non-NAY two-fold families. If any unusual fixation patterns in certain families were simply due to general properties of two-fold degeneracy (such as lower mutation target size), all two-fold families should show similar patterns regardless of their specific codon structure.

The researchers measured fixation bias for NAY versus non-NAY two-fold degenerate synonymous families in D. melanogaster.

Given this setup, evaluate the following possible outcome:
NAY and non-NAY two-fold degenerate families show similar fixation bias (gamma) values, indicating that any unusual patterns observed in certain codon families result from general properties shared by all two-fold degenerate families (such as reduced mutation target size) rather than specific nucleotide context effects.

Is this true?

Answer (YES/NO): NO